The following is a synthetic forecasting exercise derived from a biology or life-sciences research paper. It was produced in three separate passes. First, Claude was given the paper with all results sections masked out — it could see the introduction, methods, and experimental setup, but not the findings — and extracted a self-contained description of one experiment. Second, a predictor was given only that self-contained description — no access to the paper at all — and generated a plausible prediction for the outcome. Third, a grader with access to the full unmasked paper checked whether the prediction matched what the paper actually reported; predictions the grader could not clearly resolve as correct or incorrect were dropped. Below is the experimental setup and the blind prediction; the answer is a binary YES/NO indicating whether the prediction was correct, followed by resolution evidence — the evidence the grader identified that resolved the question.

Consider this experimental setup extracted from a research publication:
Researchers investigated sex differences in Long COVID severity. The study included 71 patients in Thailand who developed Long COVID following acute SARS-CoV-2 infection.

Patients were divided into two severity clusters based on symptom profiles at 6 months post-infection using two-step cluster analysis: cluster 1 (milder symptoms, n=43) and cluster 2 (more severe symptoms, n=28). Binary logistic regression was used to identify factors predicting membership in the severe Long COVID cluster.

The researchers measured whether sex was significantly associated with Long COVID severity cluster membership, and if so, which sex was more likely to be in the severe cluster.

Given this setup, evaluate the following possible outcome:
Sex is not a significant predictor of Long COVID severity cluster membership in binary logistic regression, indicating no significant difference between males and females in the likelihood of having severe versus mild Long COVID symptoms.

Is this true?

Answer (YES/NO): NO